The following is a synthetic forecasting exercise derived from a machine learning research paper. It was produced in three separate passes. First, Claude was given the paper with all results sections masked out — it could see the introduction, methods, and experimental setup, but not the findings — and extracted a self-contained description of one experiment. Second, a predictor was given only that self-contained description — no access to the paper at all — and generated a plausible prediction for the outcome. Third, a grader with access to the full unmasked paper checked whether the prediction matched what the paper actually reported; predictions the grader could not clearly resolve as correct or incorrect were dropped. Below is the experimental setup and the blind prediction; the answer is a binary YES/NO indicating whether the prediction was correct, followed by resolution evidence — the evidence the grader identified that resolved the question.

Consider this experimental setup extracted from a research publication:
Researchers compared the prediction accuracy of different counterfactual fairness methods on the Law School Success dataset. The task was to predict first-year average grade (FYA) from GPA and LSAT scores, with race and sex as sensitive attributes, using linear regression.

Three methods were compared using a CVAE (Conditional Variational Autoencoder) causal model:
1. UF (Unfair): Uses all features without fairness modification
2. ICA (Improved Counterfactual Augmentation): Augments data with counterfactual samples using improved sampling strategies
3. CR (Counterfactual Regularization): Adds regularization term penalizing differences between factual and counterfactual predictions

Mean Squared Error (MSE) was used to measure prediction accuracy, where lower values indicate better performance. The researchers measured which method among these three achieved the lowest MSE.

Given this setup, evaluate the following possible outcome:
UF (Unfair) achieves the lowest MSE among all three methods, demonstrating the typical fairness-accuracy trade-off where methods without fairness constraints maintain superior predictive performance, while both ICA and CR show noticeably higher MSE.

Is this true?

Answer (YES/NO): NO